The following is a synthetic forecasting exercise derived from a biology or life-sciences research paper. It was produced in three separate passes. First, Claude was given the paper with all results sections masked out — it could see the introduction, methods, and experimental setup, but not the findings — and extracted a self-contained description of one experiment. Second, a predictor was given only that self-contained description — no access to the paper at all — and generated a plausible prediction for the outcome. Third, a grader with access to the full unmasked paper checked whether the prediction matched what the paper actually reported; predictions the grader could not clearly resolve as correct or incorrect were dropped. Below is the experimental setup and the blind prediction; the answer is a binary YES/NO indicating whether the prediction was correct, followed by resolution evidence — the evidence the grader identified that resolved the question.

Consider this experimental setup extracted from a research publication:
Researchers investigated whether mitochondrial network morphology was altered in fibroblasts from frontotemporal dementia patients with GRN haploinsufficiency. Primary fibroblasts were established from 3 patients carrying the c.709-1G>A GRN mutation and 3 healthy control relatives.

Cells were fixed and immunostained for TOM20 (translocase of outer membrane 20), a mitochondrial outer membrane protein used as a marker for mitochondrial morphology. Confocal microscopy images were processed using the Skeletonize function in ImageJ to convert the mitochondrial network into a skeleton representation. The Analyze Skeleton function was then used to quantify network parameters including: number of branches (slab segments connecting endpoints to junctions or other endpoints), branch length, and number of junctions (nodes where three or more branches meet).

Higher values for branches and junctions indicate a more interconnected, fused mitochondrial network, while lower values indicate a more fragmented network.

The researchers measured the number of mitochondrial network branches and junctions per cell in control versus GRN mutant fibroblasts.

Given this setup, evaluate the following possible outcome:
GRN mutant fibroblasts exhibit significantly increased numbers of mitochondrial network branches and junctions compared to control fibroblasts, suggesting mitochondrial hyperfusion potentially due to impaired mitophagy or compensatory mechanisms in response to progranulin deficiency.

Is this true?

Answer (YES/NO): NO